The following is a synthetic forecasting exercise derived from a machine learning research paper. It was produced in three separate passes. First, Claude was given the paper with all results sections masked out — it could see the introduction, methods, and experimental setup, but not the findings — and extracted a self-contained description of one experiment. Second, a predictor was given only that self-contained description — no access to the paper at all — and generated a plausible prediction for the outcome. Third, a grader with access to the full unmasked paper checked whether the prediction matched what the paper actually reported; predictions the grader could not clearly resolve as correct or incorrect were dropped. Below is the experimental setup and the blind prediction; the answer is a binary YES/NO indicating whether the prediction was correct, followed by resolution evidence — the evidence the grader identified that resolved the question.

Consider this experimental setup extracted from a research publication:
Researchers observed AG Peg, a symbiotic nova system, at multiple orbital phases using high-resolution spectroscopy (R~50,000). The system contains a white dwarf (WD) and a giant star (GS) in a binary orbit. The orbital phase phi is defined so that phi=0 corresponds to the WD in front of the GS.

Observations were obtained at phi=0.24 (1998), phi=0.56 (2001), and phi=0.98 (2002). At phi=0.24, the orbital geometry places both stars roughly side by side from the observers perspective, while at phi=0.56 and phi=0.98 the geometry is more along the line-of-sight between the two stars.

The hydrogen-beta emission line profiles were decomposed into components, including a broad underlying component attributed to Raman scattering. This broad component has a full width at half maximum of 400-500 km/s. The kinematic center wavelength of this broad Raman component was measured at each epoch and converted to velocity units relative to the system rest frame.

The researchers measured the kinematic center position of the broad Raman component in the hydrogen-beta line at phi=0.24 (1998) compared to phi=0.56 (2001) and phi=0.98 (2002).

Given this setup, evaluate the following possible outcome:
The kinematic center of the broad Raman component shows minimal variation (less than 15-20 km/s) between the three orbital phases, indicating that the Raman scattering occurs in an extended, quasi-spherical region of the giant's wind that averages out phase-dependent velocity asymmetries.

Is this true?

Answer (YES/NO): NO